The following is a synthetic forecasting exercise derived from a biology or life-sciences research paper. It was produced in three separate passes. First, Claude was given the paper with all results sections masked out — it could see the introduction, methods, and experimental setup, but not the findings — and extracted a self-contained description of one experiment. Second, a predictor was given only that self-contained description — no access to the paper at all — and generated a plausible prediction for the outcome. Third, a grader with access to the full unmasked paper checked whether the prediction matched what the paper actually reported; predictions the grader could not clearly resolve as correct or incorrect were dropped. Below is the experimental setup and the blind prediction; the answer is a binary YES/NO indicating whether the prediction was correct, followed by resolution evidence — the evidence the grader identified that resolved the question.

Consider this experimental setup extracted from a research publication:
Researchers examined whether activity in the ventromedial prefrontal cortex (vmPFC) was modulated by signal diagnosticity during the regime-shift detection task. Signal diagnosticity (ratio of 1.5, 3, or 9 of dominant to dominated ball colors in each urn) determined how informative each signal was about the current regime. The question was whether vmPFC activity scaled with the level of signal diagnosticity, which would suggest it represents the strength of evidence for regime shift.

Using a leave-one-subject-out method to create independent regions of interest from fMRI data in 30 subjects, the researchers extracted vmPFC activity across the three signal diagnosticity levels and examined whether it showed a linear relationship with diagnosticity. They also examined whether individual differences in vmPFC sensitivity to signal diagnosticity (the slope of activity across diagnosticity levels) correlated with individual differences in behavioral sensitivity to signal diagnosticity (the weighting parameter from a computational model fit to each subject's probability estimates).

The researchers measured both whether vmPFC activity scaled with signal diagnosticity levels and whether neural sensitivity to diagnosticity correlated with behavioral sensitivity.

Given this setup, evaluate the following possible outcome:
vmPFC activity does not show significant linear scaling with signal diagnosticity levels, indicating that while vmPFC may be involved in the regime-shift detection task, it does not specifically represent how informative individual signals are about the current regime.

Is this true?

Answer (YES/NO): YES